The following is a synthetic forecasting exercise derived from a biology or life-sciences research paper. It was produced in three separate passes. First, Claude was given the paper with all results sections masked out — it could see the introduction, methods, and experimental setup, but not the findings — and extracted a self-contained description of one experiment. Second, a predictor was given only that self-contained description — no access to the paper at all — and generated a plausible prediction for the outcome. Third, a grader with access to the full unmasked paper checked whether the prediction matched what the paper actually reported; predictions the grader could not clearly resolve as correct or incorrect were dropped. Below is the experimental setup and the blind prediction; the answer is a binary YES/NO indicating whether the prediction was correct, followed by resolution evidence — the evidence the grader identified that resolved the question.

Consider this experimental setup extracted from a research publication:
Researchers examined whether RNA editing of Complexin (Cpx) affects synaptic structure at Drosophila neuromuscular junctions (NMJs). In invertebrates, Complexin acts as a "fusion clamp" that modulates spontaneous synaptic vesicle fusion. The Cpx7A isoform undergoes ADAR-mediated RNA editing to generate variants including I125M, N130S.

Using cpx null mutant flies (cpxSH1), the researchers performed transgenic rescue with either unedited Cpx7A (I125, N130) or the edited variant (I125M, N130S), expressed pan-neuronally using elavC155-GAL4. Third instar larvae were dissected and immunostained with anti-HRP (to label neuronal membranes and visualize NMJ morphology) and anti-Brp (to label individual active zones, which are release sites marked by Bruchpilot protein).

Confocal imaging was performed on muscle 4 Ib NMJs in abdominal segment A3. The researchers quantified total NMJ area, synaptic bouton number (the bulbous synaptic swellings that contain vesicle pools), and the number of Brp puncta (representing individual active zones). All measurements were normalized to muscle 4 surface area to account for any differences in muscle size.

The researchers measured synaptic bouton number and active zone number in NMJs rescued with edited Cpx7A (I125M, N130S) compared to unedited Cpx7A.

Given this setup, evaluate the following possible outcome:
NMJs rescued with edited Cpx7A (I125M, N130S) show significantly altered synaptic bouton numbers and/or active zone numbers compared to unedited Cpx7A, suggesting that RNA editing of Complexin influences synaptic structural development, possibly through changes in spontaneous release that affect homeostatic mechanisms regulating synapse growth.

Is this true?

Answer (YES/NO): YES